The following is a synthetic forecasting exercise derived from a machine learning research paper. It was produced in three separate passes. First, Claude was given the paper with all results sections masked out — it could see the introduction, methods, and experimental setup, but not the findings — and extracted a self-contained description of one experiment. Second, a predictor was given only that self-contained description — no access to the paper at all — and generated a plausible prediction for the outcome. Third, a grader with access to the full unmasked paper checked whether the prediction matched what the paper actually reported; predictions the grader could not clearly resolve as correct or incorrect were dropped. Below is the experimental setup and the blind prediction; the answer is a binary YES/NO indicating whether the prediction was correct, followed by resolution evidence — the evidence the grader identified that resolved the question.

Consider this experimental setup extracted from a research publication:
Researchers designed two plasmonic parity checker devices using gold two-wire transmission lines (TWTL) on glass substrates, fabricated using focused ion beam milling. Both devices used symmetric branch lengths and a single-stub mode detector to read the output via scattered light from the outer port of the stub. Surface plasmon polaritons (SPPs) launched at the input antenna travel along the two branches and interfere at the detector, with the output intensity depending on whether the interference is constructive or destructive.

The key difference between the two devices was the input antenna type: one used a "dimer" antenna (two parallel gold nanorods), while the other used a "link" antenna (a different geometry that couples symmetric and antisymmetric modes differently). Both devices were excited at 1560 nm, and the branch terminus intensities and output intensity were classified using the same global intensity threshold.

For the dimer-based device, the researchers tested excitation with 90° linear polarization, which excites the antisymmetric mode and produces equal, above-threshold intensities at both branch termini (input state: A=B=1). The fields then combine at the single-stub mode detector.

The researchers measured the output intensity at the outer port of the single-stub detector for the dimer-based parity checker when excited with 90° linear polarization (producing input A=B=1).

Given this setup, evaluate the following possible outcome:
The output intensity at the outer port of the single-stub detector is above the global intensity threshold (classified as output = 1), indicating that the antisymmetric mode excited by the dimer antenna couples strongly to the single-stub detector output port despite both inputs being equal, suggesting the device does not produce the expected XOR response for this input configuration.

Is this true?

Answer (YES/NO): NO